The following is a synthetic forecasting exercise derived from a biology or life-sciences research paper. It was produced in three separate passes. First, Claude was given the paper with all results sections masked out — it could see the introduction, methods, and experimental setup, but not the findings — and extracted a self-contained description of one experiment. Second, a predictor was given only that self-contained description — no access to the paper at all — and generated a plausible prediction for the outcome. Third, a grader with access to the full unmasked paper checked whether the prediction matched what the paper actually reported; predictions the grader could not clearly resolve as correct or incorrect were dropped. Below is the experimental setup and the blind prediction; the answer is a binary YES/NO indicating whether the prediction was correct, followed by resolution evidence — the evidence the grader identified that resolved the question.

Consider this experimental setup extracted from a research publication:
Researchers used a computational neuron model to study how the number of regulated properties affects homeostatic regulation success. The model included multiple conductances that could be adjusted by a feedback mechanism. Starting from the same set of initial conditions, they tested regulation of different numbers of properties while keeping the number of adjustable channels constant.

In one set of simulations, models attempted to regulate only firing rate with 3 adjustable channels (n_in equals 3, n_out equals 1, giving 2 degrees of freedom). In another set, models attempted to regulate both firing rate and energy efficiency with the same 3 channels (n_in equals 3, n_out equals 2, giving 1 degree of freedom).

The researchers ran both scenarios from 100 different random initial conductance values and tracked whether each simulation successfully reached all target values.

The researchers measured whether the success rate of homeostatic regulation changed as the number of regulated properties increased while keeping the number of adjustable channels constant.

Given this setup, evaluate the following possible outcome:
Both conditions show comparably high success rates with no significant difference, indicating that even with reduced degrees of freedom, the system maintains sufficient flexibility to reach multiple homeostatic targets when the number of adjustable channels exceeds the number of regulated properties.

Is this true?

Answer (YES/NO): NO